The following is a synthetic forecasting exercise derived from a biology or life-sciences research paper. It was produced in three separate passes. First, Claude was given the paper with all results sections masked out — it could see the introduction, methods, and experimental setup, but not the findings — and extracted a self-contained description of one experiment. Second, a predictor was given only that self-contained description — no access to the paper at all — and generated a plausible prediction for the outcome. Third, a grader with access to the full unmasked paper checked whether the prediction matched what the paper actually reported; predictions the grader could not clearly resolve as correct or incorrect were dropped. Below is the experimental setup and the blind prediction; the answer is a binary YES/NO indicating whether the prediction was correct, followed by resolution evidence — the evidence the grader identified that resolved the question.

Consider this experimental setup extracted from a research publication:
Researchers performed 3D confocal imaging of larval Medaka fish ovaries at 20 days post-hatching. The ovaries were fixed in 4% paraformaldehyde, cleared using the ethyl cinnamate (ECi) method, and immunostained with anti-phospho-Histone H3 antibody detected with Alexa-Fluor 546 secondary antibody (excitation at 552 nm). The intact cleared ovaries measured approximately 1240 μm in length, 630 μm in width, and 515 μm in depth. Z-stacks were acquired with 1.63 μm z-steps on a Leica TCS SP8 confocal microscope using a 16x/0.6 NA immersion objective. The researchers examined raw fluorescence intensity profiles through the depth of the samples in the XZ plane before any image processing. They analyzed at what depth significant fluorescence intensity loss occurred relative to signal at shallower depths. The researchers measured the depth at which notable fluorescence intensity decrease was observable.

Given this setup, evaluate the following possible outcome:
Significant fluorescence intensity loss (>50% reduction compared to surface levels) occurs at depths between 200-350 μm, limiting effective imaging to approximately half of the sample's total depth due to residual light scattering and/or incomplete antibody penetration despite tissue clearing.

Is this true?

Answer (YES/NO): NO